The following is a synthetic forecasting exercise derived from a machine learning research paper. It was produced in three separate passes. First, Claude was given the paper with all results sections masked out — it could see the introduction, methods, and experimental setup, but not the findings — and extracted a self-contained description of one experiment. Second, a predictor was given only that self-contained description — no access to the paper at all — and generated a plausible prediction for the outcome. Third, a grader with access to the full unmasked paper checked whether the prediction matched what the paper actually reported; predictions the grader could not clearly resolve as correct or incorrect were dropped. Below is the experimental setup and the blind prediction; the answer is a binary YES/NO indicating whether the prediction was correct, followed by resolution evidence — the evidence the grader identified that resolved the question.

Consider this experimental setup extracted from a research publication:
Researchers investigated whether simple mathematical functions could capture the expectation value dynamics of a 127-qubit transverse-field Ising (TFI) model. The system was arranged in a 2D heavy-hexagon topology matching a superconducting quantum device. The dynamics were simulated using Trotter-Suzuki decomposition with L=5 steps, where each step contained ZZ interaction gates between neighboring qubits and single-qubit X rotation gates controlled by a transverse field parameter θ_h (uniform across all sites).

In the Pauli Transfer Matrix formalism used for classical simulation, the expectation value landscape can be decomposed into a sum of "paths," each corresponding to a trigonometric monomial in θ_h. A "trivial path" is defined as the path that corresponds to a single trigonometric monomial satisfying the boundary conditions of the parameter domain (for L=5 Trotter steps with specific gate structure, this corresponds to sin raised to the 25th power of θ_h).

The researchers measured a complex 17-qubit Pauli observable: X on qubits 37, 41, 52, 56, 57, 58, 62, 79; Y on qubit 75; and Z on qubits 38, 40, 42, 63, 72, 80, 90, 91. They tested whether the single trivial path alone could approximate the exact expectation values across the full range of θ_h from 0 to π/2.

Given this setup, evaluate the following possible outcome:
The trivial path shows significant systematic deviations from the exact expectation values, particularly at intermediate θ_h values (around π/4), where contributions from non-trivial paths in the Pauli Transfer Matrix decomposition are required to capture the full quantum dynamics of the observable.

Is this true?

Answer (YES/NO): NO